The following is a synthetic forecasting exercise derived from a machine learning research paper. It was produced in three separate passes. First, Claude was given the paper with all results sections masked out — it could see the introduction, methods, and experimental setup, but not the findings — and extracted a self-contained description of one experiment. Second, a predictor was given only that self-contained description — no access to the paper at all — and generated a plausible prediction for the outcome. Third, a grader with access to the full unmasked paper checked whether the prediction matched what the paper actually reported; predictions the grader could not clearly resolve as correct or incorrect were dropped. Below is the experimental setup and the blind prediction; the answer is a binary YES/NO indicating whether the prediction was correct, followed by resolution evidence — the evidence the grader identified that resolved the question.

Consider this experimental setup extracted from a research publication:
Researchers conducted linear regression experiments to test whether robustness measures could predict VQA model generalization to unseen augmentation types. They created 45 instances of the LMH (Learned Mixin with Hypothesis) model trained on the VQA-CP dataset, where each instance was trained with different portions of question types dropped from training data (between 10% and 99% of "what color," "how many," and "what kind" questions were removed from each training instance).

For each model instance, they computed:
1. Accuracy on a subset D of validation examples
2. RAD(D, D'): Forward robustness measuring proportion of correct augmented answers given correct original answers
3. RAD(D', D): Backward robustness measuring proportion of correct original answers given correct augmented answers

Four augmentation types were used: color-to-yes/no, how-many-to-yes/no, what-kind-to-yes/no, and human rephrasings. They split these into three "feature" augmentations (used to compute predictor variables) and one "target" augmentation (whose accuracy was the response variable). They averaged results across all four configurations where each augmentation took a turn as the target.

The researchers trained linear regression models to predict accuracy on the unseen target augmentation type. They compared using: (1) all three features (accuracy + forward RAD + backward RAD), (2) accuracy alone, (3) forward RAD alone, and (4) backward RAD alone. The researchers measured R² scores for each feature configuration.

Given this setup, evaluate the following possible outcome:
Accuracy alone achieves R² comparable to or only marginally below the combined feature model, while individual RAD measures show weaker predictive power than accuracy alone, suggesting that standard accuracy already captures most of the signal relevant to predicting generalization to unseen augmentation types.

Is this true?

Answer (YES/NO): NO